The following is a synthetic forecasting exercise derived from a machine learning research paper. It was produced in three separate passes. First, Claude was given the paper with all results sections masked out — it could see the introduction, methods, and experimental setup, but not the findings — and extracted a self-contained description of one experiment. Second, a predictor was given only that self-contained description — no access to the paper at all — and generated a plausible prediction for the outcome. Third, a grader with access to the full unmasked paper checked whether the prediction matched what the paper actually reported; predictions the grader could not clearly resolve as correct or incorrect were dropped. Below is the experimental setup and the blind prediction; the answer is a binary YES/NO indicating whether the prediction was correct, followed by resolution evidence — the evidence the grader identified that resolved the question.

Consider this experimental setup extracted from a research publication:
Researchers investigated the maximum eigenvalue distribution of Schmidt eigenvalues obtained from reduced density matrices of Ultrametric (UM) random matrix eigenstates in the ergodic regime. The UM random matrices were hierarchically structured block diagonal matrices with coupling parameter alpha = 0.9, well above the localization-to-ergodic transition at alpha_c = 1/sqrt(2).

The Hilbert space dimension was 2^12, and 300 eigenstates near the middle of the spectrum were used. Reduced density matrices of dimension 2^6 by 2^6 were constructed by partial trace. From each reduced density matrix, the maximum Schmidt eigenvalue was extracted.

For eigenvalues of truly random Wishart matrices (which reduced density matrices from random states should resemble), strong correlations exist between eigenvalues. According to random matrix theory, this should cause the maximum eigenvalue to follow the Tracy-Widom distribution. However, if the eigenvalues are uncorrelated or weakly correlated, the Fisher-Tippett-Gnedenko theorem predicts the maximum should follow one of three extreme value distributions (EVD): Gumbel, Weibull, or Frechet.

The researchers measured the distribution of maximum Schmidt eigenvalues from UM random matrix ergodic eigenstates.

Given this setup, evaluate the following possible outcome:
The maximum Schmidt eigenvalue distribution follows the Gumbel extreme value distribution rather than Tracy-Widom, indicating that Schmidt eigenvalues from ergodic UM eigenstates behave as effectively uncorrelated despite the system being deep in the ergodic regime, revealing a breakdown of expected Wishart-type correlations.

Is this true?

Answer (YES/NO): NO